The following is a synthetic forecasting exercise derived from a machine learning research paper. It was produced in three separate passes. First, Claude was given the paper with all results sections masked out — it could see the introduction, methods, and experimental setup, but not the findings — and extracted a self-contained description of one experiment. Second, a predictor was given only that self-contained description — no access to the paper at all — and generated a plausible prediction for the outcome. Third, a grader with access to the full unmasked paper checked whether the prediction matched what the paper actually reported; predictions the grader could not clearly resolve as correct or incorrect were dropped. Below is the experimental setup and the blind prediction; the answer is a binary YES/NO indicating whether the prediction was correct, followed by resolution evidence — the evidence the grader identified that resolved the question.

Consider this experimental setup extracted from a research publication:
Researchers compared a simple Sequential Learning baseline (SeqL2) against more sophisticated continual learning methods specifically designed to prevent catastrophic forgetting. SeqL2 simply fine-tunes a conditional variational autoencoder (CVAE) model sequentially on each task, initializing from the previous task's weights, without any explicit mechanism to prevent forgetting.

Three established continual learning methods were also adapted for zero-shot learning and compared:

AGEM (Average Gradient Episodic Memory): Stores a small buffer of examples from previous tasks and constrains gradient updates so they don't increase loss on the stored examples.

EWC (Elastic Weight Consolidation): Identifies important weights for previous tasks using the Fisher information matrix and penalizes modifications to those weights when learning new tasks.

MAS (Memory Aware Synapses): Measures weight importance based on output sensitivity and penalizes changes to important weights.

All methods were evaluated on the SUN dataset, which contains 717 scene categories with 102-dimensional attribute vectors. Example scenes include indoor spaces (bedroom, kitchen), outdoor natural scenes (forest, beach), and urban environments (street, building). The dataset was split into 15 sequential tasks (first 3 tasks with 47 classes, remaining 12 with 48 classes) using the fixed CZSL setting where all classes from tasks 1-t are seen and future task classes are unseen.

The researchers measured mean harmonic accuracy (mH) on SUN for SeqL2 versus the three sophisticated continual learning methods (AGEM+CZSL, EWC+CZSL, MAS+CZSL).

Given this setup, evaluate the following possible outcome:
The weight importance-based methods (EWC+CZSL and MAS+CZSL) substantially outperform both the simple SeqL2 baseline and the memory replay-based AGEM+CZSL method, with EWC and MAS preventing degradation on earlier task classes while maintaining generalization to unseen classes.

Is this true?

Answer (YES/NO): NO